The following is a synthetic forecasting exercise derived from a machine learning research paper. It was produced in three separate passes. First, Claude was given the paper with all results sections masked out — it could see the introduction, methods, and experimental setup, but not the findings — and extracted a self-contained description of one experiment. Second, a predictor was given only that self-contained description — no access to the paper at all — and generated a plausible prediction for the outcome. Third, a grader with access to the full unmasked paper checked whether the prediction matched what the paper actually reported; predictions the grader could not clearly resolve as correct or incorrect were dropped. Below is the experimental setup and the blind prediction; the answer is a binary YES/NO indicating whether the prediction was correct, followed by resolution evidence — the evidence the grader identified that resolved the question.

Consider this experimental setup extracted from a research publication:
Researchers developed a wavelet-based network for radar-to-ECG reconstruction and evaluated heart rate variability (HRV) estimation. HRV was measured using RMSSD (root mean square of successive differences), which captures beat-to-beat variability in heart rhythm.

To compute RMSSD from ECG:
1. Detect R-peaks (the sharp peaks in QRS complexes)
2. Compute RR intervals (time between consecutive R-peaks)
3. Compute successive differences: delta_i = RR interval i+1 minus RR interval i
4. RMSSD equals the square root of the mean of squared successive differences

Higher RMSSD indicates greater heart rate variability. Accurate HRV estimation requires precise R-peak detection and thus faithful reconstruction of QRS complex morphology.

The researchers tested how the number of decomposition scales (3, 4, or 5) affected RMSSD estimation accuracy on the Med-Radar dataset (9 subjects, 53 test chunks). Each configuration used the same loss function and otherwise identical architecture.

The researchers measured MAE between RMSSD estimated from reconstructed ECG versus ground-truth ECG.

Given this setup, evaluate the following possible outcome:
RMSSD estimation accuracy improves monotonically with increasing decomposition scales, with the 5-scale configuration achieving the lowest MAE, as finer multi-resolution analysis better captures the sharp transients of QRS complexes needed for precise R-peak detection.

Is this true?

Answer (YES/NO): NO